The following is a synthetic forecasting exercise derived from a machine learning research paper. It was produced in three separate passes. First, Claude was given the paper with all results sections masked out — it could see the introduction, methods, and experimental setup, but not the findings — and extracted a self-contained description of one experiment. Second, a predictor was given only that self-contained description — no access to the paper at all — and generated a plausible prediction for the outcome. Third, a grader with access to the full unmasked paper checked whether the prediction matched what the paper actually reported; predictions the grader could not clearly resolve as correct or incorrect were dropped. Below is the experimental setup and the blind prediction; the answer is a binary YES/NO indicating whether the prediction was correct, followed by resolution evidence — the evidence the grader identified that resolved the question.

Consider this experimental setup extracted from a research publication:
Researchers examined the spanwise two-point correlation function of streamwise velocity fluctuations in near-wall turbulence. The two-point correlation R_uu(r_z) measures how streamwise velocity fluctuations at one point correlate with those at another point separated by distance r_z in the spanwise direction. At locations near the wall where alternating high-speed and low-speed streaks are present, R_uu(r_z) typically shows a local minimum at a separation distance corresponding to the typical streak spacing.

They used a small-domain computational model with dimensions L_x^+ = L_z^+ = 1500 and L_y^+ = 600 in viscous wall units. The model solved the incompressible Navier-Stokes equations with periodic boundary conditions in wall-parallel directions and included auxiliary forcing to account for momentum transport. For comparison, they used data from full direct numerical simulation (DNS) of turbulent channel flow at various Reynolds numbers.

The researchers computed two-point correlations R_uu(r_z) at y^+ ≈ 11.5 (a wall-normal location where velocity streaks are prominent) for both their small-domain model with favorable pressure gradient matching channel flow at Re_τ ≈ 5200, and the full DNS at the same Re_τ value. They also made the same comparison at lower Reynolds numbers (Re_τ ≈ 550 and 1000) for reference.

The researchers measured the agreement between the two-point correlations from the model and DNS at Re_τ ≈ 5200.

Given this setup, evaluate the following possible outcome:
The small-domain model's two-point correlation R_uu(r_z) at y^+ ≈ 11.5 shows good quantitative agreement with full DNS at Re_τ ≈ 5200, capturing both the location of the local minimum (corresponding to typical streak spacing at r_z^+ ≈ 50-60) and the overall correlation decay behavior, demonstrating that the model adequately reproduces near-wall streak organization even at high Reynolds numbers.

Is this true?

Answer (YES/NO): NO